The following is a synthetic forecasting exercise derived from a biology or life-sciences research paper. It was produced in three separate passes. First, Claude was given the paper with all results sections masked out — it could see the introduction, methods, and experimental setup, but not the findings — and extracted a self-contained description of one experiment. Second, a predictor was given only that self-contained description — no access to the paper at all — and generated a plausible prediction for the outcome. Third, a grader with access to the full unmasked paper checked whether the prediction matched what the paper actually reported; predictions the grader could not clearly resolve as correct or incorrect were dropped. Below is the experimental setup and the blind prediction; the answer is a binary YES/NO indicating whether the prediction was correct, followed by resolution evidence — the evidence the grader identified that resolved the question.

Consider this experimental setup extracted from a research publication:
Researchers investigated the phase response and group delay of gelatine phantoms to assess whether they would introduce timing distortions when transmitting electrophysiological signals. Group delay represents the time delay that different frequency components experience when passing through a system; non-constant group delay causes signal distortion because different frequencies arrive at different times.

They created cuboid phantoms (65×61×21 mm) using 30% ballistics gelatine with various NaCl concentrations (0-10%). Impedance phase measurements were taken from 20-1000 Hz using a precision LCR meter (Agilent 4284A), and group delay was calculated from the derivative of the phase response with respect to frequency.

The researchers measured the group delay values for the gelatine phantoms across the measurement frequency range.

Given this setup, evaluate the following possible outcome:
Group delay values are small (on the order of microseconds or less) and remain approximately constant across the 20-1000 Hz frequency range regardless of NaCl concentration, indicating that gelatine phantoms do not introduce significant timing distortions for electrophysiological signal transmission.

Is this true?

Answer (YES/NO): NO